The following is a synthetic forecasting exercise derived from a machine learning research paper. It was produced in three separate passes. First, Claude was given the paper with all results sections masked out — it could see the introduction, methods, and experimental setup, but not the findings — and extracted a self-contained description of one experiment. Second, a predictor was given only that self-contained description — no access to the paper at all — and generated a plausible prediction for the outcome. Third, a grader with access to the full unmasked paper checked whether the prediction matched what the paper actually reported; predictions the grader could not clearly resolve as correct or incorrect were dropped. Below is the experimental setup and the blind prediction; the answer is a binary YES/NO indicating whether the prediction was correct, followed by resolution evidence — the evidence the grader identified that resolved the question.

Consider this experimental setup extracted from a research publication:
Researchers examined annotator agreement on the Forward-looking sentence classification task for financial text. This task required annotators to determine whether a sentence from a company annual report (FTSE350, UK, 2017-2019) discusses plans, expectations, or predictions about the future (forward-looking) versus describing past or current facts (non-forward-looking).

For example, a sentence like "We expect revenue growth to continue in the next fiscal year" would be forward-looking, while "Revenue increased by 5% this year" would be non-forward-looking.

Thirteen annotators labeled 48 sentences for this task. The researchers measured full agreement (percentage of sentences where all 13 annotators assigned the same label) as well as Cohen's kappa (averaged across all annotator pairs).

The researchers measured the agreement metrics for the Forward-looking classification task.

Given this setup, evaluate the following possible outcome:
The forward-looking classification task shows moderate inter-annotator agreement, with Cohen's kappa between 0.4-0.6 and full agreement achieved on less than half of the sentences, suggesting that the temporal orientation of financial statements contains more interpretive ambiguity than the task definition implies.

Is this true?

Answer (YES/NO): NO